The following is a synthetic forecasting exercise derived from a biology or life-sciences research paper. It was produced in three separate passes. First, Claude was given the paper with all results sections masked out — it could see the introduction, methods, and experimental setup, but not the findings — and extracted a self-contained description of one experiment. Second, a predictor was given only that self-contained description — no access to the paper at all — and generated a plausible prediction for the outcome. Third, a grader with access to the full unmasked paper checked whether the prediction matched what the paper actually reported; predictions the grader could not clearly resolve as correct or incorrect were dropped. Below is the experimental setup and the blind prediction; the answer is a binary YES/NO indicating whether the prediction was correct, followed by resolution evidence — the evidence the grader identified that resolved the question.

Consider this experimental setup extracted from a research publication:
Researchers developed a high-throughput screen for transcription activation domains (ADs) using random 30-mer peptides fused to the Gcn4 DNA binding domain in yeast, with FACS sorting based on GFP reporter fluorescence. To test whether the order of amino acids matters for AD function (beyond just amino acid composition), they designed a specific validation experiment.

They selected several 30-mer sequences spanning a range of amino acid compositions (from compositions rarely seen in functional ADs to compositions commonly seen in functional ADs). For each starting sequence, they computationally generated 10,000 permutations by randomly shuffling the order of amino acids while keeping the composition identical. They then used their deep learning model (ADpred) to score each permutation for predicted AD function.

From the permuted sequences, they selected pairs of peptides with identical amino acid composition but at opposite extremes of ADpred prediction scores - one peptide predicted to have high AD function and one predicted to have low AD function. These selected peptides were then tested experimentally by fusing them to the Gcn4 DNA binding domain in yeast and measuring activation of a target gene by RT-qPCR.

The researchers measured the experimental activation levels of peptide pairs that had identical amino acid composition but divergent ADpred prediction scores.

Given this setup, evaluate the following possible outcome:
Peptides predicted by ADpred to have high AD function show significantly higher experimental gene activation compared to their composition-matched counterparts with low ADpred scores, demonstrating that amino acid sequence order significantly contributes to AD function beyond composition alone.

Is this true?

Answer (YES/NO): YES